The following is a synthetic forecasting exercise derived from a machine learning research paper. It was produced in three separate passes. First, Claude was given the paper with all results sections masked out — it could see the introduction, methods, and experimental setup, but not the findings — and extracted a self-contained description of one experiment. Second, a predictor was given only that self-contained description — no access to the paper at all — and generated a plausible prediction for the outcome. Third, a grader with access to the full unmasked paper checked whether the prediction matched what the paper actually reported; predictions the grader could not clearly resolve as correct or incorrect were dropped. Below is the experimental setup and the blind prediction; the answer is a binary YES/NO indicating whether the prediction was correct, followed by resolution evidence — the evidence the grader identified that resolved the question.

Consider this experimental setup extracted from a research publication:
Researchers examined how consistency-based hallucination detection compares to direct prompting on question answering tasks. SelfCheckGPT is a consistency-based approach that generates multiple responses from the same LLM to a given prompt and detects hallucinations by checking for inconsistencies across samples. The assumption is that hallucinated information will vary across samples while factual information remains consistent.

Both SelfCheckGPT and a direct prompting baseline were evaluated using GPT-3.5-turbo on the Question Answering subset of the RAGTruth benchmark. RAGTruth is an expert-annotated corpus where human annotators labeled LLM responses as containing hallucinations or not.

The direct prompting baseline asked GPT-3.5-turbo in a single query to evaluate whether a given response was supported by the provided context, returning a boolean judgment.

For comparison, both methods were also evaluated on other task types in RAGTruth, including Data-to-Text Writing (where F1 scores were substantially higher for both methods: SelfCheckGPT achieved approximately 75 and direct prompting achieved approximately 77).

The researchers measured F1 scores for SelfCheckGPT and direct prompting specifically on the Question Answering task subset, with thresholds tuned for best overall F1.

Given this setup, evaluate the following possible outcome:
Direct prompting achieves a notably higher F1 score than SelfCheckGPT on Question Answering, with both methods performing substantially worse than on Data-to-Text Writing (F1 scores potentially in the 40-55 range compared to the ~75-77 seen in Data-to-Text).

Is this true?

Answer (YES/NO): NO